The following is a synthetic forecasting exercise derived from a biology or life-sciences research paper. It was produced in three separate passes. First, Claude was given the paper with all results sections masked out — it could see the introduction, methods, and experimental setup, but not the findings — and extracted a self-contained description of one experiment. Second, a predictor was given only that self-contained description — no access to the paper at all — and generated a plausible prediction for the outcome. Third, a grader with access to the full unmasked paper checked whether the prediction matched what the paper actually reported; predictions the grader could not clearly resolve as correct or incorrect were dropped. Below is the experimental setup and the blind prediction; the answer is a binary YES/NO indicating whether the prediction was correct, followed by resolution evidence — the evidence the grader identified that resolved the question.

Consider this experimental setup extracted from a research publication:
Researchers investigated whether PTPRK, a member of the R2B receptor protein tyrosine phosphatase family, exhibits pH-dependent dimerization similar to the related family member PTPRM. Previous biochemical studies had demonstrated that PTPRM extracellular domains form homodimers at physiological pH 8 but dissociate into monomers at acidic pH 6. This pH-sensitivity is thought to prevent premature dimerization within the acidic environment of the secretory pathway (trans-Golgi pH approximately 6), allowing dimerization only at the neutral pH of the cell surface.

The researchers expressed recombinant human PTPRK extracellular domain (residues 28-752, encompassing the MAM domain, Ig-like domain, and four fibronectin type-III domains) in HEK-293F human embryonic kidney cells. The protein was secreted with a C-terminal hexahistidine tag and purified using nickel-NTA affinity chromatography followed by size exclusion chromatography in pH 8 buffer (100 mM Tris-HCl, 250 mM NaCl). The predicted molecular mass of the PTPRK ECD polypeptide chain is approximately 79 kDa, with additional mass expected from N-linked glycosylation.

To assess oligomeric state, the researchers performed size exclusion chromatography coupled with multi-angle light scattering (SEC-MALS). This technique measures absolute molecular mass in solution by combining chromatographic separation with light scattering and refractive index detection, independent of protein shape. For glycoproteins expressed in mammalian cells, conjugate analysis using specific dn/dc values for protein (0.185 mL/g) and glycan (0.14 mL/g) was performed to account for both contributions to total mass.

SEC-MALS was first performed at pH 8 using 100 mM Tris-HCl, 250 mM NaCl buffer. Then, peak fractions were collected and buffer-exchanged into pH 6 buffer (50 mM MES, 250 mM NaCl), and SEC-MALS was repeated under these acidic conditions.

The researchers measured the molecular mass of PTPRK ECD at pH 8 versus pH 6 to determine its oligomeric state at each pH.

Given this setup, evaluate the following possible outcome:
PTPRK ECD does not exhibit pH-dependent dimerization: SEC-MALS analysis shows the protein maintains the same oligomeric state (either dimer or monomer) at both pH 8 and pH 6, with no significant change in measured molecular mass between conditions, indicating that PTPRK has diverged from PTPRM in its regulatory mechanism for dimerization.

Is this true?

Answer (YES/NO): NO